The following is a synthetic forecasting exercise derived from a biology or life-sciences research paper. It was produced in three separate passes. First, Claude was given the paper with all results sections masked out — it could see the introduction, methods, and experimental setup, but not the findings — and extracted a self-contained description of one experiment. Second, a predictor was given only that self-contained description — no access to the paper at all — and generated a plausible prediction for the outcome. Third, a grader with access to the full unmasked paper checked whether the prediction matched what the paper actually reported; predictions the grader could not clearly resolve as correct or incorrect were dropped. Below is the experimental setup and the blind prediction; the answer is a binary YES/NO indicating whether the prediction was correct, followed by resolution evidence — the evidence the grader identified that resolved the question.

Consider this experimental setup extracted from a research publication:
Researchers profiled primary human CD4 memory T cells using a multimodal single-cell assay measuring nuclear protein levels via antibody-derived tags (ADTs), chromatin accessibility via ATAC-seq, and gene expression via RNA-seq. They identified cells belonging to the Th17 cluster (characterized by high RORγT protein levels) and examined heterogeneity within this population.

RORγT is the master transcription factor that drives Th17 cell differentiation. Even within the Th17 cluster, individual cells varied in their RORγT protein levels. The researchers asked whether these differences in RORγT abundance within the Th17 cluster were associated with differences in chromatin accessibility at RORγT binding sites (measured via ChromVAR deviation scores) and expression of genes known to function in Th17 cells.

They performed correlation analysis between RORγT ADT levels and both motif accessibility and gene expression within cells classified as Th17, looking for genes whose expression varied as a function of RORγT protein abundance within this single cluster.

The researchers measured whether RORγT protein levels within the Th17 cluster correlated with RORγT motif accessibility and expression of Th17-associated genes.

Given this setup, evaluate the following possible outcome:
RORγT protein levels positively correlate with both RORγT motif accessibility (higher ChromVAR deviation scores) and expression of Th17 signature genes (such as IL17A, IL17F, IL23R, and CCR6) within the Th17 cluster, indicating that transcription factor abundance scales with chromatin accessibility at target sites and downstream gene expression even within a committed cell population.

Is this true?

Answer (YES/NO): NO